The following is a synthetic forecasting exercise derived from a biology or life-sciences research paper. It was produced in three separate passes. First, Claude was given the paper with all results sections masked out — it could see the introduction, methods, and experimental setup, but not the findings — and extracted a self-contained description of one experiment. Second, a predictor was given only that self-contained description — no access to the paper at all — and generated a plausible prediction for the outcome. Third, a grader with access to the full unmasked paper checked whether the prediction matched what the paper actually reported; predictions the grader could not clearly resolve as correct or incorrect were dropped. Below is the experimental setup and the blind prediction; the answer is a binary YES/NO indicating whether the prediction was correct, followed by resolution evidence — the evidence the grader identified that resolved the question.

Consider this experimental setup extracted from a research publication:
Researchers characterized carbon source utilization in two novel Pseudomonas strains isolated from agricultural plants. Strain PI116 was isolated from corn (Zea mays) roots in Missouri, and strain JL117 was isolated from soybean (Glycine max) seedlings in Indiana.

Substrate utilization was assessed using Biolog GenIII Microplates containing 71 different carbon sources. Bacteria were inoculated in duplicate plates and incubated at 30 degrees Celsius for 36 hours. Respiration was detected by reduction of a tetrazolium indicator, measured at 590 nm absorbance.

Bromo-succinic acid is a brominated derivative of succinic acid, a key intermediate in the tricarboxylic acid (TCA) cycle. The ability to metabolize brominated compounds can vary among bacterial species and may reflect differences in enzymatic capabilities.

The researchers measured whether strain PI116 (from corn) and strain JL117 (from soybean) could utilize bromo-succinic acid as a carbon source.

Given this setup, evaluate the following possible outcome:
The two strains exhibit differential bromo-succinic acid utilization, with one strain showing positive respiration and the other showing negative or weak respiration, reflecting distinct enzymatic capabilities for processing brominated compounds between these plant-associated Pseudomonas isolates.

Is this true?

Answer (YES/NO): YES